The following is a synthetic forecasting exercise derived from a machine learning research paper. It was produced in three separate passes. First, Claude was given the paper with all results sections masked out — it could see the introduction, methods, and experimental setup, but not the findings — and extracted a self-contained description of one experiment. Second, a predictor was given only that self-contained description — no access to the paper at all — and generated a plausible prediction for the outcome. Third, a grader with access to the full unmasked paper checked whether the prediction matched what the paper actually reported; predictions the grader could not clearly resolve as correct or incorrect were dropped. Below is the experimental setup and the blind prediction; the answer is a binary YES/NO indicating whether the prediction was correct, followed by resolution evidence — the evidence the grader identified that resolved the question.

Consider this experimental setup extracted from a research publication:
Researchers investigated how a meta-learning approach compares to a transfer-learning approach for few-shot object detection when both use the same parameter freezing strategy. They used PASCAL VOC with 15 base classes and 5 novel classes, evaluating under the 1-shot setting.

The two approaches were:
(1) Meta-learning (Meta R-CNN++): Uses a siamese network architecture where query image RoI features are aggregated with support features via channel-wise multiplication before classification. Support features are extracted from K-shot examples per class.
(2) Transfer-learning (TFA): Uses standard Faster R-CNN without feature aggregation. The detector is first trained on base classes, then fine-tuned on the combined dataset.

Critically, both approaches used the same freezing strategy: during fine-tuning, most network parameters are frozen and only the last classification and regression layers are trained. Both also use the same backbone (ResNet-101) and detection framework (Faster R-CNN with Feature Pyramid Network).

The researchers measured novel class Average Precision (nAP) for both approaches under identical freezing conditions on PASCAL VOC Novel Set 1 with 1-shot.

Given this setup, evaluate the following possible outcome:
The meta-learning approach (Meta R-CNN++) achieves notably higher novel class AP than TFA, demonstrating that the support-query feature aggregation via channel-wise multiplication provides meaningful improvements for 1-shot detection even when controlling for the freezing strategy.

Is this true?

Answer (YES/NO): YES